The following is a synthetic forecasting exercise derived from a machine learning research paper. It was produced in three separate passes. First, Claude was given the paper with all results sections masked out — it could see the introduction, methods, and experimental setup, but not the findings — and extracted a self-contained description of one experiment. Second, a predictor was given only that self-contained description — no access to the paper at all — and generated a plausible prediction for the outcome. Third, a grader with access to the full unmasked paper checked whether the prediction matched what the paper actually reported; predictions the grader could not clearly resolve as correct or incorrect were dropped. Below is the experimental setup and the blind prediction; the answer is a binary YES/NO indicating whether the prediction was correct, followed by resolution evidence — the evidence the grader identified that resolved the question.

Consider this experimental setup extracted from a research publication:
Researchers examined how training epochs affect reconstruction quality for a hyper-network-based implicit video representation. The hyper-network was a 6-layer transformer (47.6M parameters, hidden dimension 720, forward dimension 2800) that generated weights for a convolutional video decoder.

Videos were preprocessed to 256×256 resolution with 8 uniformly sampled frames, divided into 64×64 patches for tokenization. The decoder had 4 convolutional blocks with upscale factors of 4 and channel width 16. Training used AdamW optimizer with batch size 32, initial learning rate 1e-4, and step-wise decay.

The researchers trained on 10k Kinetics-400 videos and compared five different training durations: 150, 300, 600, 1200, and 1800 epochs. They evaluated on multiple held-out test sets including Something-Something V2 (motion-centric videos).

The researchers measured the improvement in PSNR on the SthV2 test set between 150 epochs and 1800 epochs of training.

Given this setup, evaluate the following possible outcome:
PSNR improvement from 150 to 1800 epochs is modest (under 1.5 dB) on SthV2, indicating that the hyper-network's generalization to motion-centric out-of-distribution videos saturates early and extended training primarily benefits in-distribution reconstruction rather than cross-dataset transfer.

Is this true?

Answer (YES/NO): NO